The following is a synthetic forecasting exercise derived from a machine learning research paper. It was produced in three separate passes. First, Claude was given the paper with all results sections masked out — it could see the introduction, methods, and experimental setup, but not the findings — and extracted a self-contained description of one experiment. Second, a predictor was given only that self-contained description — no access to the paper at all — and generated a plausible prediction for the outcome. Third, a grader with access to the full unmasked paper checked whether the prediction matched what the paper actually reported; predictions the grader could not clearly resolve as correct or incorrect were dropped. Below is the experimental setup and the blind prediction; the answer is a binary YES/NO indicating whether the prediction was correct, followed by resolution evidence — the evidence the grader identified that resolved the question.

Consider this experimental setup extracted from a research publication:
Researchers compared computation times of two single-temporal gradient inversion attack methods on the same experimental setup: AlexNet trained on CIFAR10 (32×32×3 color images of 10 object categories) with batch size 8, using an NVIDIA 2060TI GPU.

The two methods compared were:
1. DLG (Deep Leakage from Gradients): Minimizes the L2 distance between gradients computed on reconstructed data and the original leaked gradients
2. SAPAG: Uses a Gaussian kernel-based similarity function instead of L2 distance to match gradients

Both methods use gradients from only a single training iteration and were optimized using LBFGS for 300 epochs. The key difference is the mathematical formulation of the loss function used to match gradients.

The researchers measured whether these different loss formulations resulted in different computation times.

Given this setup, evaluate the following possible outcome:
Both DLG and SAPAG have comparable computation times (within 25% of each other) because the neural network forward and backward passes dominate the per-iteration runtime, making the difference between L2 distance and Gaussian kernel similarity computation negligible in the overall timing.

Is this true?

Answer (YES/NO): YES